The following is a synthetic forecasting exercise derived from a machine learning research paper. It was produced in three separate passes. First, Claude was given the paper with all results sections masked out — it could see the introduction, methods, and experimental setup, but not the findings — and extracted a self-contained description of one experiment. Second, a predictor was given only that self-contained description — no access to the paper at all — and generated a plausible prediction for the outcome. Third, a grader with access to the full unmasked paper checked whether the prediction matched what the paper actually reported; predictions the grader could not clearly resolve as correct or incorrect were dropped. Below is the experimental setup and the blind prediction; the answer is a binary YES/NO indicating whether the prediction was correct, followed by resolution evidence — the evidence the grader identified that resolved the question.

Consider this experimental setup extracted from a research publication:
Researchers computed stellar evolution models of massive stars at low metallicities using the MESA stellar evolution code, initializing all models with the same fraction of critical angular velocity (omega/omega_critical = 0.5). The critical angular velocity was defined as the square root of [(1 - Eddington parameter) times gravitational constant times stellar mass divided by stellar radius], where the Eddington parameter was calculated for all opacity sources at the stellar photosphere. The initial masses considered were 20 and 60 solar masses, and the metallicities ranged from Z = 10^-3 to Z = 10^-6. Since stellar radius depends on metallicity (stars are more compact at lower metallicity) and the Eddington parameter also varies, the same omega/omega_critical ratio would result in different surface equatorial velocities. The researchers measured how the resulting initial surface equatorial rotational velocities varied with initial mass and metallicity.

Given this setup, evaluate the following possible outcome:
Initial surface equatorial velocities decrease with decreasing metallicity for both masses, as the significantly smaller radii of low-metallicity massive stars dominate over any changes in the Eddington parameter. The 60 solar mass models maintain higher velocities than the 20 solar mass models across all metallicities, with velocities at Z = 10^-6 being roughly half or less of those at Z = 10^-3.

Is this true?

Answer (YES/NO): NO